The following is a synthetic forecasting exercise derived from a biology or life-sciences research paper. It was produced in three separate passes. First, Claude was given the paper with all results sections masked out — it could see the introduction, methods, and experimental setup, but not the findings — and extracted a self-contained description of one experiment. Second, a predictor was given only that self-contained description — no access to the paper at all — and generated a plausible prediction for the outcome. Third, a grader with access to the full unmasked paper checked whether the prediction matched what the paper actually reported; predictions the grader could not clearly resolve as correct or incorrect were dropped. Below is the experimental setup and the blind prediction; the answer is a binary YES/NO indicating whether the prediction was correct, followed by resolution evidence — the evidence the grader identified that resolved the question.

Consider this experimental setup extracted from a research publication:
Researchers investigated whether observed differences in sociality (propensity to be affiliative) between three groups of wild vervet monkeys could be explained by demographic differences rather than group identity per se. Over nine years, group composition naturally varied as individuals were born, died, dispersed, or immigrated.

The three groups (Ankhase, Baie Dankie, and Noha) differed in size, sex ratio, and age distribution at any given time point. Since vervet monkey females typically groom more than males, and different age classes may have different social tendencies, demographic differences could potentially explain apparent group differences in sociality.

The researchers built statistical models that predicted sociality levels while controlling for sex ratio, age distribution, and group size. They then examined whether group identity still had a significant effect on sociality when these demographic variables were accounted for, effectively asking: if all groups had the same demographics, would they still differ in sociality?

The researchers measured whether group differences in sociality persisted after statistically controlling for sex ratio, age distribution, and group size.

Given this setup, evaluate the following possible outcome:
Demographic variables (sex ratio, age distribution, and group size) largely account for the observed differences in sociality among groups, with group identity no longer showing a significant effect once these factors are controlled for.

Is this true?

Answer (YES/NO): NO